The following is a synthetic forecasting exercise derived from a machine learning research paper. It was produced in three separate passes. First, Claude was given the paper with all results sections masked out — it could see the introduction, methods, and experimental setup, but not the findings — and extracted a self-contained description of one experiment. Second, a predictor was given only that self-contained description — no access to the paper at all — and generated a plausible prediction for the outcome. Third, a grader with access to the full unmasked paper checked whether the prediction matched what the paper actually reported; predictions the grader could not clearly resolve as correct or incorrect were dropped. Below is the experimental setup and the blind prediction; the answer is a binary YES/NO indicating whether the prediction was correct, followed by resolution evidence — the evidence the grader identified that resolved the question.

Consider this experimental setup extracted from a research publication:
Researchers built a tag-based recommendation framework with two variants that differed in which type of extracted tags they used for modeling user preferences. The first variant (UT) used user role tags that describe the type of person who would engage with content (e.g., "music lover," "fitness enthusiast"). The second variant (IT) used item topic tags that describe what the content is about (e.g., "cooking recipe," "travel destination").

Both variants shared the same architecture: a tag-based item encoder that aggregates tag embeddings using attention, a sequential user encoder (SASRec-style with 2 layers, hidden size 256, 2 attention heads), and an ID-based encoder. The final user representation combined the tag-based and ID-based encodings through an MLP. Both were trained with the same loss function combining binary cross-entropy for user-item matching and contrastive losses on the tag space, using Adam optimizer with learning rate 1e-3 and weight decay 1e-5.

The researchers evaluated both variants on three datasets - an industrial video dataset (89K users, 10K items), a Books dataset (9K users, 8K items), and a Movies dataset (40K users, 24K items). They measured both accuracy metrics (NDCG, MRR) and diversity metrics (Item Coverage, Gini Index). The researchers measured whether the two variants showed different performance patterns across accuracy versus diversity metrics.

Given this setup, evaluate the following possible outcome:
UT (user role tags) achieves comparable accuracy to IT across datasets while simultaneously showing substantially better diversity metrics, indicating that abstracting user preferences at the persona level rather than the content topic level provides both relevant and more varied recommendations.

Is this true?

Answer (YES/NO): NO